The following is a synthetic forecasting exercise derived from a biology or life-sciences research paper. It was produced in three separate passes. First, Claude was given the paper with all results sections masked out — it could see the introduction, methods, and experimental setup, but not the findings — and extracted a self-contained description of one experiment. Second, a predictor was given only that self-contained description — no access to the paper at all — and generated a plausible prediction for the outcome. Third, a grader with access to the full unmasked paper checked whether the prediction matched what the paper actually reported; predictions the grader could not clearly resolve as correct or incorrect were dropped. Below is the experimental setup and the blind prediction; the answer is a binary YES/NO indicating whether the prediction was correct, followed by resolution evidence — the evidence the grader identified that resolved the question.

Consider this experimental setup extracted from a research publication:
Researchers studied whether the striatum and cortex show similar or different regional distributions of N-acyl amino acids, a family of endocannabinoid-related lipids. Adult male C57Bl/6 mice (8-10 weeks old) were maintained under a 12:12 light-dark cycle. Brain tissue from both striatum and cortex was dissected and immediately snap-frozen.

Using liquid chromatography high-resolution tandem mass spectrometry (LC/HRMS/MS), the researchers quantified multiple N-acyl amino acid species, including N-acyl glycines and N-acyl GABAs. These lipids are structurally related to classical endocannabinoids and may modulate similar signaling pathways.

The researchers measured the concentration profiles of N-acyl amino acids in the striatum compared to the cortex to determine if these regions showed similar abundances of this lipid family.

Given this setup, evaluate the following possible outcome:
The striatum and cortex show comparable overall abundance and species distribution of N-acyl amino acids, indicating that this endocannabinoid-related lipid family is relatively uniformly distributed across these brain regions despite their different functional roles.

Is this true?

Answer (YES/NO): NO